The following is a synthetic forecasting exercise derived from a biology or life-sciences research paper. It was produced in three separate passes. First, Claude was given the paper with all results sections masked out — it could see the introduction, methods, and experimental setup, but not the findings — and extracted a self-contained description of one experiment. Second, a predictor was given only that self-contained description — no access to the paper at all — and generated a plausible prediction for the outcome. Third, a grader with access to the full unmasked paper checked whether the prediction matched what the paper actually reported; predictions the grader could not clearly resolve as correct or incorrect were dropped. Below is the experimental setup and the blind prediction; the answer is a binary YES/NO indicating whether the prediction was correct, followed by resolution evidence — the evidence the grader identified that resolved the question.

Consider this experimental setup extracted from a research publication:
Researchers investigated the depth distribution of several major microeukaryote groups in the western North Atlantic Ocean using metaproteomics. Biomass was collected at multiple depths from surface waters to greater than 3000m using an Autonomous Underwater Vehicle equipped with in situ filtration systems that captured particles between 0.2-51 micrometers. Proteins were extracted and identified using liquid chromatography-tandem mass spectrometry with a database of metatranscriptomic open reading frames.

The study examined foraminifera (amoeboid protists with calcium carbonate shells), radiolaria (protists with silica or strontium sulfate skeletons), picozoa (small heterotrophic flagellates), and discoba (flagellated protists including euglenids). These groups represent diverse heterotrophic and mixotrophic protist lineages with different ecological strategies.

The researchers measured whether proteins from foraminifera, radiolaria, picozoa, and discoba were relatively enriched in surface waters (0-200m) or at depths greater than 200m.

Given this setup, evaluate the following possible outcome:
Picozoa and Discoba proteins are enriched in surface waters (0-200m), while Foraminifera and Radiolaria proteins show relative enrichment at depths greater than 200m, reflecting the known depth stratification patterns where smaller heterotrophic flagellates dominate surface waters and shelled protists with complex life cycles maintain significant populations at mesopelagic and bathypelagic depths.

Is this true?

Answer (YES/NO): NO